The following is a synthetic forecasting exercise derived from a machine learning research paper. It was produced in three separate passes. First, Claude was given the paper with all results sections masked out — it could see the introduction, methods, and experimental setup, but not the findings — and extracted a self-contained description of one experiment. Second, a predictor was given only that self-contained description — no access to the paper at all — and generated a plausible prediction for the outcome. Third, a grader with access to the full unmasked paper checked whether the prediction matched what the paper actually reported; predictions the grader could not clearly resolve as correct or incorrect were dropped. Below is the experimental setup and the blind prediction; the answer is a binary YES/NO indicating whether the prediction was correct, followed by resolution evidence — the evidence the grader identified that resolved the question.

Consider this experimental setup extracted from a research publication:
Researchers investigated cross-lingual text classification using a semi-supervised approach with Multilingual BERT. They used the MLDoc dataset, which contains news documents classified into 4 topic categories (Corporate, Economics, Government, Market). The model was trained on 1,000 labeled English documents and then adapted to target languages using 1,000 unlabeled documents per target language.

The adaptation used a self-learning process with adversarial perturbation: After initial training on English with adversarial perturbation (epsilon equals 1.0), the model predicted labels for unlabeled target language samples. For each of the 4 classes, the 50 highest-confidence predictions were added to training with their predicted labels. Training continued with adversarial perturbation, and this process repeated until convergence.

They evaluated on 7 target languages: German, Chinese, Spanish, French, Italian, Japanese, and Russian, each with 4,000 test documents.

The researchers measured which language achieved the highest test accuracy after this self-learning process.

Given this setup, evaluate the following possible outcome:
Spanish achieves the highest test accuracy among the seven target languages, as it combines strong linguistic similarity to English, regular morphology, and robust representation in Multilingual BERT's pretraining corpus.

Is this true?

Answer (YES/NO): NO